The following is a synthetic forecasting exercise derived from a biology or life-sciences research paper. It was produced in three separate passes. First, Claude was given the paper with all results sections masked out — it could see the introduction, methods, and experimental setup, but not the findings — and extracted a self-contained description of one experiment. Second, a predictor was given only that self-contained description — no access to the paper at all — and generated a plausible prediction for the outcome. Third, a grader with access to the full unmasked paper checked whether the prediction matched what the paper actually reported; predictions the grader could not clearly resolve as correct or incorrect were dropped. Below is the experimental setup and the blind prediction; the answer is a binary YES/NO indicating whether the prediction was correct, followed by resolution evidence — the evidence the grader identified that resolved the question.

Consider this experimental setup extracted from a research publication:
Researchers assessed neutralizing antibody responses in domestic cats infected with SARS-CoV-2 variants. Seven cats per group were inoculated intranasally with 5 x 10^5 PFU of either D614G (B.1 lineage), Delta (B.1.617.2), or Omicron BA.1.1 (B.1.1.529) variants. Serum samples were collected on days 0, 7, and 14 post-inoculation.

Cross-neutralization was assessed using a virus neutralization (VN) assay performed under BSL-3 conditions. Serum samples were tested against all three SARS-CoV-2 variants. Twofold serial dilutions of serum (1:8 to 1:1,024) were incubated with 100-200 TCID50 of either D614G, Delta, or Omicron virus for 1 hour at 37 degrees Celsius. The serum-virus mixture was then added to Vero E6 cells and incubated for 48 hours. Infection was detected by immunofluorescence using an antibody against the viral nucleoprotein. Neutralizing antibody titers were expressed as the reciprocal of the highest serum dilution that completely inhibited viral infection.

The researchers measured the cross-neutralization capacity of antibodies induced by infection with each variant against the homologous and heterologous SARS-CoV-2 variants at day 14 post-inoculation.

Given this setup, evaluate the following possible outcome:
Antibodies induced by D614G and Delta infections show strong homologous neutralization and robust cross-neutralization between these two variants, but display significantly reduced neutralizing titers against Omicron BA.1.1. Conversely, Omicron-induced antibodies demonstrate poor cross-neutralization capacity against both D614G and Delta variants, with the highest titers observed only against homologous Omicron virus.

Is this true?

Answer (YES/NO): NO